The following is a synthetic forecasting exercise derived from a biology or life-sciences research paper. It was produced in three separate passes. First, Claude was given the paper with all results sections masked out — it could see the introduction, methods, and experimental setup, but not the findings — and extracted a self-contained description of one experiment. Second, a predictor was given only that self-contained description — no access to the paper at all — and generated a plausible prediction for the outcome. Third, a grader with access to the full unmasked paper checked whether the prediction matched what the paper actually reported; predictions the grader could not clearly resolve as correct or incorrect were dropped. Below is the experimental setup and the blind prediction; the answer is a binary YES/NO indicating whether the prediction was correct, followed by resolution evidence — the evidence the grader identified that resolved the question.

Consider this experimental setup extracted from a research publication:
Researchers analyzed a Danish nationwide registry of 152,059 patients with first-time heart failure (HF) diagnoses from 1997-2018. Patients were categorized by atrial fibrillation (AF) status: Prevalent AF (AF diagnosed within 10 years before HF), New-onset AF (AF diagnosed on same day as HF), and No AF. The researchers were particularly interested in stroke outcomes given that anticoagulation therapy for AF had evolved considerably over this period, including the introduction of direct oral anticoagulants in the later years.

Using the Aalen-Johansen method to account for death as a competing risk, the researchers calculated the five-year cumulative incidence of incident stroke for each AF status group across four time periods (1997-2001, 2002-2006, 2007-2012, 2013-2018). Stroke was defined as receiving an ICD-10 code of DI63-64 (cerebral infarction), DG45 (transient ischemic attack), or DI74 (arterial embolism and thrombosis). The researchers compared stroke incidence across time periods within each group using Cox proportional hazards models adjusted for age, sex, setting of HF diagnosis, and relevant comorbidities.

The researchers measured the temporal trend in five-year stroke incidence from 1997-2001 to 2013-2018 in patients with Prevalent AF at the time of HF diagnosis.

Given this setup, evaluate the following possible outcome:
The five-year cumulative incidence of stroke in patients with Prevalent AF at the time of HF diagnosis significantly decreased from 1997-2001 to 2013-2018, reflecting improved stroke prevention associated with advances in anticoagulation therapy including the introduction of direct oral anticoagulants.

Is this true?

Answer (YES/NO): YES